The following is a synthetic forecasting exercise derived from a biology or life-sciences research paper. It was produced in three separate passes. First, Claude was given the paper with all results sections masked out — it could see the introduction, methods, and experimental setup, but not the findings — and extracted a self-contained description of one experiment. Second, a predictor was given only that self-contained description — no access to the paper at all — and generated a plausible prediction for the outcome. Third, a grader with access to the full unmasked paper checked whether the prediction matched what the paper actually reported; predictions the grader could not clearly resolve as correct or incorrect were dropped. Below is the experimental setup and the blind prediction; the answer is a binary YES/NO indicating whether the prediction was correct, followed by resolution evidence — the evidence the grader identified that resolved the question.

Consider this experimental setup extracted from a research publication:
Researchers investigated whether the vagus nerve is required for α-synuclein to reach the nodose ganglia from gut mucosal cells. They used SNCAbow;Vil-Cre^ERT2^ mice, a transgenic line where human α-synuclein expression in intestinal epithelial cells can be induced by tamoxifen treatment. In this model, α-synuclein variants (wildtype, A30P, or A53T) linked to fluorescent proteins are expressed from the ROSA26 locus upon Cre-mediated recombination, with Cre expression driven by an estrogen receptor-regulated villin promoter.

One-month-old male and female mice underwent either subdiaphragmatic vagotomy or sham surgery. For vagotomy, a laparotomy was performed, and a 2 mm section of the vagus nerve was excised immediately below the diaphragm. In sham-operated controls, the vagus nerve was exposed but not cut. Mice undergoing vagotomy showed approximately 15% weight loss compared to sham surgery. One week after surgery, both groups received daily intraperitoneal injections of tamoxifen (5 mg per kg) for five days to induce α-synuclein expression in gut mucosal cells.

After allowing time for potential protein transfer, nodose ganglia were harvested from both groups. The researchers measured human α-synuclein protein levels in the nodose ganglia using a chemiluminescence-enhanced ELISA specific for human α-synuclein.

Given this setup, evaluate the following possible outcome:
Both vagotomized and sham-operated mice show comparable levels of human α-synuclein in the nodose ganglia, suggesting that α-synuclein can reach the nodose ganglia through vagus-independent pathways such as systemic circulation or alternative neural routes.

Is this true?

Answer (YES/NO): NO